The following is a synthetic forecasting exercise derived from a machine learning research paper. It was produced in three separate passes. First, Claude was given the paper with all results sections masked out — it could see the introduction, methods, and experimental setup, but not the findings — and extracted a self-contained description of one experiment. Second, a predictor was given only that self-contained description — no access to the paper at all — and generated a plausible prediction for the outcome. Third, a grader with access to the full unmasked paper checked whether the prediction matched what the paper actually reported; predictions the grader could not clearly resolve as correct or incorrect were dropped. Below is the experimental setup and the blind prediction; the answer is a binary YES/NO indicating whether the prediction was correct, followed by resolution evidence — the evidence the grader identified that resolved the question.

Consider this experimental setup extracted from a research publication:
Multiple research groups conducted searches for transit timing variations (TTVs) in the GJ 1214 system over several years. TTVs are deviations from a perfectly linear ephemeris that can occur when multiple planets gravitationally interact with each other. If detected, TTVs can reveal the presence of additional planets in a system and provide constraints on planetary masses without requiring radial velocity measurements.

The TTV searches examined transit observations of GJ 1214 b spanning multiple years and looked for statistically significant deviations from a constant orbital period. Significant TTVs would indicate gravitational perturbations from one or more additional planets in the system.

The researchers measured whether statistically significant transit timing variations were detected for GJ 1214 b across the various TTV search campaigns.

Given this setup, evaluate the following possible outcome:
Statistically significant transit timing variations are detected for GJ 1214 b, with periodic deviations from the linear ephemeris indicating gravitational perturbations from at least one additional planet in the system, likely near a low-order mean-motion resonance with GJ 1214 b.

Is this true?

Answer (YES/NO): NO